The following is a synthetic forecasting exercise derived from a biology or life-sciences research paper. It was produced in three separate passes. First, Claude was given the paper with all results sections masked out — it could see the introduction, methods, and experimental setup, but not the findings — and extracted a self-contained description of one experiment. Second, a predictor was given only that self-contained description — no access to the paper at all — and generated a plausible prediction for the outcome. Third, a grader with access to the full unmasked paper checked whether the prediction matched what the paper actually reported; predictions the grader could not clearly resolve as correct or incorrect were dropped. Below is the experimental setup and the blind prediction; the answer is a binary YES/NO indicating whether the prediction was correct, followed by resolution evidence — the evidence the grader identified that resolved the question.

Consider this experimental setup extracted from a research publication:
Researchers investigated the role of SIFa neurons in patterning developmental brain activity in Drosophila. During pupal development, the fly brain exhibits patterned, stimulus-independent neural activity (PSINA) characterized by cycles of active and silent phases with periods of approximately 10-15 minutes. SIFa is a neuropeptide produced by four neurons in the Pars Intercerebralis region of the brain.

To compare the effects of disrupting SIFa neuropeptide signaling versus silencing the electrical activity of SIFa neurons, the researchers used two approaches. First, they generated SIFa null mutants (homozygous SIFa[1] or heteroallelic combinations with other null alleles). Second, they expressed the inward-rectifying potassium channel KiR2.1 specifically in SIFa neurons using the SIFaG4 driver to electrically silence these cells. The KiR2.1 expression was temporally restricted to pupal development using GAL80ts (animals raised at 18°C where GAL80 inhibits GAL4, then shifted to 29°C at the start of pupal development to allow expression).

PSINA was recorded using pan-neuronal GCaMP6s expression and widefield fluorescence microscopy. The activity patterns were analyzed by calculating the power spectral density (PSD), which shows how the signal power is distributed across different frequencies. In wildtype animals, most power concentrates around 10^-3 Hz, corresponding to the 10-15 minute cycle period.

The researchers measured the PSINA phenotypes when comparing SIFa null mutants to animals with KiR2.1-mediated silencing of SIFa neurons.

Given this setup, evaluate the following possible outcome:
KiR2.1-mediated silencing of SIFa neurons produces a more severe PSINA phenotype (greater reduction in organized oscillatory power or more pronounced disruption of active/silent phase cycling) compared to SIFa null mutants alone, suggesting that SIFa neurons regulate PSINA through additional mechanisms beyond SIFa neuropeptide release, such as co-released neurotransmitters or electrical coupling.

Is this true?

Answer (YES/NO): NO